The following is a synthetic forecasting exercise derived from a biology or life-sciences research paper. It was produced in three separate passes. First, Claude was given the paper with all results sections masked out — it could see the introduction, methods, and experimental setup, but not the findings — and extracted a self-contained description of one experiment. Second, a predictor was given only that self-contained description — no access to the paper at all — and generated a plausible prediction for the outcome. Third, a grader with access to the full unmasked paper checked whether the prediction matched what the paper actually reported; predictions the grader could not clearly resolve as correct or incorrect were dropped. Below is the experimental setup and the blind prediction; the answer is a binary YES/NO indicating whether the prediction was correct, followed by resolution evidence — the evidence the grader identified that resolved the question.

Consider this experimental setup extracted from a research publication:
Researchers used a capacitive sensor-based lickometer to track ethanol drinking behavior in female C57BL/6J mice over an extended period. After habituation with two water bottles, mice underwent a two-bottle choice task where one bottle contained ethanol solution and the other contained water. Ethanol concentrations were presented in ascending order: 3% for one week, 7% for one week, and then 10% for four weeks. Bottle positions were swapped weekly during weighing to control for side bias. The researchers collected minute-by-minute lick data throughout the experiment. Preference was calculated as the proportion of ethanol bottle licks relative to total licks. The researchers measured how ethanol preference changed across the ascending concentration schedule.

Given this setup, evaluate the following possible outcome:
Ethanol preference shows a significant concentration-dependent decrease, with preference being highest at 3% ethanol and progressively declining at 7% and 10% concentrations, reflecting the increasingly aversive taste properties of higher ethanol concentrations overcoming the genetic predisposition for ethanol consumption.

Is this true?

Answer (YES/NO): NO